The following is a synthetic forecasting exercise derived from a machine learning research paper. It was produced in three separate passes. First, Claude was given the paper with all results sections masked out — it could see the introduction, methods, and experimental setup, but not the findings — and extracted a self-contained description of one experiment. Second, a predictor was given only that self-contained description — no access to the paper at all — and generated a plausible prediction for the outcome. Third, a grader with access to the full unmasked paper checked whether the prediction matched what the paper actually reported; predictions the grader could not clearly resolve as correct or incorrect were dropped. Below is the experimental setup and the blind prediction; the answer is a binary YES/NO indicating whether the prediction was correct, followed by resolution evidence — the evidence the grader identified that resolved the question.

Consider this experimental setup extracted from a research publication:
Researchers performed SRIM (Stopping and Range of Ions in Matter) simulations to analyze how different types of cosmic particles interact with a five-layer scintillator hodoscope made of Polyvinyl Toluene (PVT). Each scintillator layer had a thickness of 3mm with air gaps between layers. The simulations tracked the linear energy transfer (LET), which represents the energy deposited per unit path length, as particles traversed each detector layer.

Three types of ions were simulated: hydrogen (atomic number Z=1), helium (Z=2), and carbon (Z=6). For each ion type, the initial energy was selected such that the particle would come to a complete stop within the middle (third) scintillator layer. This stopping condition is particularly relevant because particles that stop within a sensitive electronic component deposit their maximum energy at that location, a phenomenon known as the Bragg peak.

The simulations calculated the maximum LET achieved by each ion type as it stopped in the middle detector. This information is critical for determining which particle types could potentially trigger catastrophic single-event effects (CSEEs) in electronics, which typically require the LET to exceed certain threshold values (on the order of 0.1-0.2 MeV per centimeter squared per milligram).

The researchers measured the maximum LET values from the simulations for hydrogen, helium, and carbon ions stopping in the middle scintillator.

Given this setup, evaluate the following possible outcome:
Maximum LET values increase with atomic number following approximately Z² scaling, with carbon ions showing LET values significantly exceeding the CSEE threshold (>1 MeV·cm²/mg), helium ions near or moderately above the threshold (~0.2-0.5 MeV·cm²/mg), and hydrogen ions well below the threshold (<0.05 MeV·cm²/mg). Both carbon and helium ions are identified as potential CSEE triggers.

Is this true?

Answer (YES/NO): NO